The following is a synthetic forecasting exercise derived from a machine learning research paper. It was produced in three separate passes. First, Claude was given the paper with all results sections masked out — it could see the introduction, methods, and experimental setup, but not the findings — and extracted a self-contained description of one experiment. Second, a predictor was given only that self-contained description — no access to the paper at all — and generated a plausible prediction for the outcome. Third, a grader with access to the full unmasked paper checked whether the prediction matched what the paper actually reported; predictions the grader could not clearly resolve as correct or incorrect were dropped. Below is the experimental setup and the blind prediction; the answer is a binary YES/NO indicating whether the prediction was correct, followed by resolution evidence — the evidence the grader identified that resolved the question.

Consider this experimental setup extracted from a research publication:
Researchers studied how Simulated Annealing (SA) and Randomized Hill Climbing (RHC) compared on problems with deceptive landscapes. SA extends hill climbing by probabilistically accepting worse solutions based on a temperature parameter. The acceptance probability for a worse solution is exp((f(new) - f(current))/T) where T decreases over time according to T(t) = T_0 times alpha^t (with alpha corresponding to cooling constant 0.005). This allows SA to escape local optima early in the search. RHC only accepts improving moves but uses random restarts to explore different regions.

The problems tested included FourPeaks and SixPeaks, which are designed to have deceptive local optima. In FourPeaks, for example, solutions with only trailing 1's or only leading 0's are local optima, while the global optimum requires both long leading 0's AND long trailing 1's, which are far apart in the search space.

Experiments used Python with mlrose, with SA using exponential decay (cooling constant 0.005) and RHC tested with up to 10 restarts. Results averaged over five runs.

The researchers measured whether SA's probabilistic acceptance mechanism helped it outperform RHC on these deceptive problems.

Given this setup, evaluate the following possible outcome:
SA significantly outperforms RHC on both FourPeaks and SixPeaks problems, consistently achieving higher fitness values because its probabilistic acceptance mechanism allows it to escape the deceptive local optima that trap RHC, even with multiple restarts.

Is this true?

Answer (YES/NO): YES